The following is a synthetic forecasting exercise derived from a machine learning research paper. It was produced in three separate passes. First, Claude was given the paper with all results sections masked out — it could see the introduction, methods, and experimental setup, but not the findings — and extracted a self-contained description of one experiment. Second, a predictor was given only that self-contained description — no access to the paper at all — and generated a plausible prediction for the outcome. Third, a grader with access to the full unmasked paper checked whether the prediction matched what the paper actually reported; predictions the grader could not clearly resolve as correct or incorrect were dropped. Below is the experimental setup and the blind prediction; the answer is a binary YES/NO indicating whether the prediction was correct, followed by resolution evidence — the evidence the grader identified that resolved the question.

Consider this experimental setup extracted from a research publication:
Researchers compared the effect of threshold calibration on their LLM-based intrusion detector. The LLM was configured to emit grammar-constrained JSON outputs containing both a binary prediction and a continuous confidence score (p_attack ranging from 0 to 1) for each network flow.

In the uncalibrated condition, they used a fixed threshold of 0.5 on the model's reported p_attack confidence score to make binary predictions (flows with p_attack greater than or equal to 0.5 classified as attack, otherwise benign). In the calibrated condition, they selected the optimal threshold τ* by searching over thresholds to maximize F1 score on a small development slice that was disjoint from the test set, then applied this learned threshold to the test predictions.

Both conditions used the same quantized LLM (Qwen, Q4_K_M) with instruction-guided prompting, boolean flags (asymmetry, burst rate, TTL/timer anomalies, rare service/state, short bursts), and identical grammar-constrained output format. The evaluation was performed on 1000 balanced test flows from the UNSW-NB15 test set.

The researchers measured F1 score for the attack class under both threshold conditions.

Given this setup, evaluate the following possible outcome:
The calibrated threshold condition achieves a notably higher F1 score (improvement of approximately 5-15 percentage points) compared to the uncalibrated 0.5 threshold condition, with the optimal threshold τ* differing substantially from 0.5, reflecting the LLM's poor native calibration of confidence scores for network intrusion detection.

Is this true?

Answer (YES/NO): NO